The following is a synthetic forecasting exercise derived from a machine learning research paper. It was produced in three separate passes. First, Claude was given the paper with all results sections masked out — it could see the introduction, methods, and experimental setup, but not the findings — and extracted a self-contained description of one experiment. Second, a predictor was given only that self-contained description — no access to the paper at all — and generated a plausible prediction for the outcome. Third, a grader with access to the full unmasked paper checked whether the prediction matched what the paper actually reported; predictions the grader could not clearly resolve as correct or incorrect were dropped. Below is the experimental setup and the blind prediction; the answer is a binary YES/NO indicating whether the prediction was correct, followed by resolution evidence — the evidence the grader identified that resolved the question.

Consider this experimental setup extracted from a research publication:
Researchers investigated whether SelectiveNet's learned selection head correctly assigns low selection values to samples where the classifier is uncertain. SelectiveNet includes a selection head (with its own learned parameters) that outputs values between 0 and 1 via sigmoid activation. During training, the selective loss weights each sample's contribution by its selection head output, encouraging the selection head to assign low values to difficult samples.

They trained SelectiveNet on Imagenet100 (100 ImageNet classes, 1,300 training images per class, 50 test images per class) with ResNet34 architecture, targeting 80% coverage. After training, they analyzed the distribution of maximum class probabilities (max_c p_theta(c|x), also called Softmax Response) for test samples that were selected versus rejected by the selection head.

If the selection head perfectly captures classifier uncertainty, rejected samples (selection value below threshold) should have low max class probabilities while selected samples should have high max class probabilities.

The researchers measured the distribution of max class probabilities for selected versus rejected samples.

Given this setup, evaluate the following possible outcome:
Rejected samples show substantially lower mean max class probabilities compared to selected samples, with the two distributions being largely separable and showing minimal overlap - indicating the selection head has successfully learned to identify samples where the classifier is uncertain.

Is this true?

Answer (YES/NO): NO